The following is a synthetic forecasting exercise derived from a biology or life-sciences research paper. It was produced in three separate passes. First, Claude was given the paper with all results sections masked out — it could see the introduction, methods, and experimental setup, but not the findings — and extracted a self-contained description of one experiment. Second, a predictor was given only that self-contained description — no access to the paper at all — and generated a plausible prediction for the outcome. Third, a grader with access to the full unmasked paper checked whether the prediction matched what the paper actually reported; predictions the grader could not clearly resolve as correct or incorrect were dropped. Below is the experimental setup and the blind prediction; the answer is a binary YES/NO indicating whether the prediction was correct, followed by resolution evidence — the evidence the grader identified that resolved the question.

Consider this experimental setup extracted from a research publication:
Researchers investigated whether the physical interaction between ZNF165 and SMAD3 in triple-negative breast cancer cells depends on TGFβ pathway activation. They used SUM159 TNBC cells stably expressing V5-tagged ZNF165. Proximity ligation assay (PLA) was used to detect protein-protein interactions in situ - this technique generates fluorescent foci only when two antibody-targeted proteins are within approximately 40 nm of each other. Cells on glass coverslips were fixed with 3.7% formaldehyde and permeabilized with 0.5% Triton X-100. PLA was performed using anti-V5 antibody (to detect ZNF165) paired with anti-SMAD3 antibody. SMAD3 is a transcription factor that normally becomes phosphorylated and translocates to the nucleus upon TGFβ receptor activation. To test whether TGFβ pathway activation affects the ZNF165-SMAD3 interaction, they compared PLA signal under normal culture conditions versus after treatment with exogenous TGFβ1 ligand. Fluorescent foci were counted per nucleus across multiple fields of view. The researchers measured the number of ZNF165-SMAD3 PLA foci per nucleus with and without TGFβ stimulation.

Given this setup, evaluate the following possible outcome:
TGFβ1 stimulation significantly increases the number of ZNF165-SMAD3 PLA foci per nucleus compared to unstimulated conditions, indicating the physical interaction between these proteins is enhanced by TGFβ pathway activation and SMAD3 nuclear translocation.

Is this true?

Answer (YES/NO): YES